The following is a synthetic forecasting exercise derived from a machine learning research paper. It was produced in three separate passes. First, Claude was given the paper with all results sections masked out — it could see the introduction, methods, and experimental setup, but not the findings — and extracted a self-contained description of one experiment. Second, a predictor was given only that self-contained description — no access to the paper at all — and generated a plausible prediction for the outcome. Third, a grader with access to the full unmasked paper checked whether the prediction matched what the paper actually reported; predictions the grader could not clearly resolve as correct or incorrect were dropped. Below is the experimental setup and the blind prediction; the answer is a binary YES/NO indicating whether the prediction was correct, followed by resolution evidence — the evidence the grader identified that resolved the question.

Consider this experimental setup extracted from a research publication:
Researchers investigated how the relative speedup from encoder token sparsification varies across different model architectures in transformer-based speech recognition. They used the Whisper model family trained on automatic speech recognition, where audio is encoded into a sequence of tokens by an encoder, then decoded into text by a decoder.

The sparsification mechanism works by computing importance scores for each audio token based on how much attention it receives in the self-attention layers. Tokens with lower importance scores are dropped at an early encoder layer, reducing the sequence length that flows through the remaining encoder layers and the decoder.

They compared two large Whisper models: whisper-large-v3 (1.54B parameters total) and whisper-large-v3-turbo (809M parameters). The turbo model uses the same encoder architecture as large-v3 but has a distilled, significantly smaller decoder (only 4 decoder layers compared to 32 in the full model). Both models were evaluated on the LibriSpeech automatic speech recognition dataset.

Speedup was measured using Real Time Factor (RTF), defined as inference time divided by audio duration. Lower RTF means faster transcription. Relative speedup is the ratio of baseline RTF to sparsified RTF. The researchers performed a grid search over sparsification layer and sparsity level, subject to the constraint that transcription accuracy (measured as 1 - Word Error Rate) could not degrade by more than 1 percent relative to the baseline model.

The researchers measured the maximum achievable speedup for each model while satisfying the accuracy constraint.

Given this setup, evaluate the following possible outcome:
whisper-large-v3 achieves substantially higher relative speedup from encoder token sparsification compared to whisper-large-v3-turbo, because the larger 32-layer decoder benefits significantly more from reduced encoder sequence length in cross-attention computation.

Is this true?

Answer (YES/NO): NO